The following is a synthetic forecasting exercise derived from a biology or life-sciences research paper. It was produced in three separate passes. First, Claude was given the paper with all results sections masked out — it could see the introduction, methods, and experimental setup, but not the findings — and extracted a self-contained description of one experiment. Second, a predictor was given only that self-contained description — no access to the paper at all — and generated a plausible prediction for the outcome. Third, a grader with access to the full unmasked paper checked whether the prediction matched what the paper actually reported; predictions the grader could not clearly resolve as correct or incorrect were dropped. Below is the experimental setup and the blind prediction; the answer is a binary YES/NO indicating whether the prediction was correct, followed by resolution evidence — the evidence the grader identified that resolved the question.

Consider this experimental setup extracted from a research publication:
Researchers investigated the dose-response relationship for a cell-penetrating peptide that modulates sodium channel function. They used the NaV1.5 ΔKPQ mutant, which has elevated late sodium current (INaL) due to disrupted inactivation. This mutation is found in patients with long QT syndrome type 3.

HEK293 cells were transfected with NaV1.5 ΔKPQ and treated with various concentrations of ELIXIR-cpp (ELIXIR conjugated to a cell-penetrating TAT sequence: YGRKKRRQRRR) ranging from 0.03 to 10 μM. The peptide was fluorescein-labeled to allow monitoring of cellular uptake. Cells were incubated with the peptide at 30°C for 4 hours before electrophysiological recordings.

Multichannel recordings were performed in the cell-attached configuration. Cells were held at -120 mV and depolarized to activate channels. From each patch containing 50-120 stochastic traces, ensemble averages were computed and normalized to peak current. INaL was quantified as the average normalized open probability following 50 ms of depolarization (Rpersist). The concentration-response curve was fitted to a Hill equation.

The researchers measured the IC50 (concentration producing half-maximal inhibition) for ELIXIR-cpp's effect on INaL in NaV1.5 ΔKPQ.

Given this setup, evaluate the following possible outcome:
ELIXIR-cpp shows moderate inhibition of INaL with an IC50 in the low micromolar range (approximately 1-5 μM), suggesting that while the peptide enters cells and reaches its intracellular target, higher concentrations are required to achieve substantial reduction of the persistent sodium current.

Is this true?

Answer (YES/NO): NO